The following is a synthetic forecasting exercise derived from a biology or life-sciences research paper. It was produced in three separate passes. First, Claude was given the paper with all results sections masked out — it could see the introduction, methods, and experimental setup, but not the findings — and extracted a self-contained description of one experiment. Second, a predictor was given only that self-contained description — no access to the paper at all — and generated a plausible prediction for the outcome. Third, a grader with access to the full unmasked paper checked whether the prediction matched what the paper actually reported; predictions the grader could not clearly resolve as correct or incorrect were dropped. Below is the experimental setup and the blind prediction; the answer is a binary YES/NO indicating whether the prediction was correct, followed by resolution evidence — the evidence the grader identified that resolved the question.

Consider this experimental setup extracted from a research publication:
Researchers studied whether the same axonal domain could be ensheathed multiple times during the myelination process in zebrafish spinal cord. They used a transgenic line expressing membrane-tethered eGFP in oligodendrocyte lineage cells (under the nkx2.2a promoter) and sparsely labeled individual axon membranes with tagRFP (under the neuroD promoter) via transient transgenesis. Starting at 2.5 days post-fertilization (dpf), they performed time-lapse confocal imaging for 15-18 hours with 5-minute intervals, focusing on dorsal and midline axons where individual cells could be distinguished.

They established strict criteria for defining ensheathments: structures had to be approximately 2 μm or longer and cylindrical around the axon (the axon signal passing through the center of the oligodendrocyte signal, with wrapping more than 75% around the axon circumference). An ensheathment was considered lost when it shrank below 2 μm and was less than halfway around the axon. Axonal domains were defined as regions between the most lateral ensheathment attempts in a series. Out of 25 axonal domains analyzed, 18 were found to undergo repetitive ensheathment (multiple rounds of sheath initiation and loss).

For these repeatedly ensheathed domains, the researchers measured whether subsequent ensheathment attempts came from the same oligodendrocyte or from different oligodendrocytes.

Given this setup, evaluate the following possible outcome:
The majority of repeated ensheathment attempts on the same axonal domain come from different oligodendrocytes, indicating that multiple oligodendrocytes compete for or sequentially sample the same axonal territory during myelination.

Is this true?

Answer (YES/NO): NO